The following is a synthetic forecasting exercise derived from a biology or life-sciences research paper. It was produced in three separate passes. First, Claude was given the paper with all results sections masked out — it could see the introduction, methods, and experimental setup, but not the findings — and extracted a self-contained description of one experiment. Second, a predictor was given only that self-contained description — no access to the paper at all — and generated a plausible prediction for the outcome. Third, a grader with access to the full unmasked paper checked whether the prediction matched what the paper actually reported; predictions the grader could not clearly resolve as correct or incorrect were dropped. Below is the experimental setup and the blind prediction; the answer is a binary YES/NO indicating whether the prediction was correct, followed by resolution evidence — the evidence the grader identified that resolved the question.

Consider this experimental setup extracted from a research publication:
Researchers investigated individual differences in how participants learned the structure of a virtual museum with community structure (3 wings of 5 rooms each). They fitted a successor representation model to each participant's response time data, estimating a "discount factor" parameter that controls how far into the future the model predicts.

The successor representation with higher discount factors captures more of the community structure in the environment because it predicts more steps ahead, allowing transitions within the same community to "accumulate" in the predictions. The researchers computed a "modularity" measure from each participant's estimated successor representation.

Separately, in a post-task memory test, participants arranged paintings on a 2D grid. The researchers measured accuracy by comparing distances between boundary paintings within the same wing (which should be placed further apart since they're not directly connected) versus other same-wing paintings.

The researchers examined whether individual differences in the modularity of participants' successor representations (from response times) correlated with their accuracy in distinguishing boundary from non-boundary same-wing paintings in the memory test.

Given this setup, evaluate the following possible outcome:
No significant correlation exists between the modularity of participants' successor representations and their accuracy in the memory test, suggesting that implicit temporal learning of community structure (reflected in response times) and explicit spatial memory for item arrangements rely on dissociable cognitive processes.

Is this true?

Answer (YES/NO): NO